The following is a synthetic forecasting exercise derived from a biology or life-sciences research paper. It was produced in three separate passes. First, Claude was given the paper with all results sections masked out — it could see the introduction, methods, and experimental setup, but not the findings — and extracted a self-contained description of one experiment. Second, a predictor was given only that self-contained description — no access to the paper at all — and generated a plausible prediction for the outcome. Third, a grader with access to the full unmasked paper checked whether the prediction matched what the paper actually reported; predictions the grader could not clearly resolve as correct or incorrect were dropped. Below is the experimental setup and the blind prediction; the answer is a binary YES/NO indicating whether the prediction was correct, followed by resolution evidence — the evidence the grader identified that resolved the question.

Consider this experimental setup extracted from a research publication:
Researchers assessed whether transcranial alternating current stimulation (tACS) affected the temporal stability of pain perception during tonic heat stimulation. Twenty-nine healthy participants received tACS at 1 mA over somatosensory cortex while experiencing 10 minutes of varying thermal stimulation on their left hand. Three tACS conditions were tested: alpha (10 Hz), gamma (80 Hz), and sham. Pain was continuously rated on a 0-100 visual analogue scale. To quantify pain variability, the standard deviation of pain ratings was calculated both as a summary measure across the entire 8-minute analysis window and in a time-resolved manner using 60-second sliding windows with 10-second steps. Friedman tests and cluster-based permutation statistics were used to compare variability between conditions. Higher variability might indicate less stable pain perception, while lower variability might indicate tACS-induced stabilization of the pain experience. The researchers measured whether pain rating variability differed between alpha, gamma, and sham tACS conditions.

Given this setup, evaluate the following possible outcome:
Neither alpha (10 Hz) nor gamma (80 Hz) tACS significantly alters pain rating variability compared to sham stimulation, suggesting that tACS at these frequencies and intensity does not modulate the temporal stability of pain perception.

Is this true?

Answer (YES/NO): YES